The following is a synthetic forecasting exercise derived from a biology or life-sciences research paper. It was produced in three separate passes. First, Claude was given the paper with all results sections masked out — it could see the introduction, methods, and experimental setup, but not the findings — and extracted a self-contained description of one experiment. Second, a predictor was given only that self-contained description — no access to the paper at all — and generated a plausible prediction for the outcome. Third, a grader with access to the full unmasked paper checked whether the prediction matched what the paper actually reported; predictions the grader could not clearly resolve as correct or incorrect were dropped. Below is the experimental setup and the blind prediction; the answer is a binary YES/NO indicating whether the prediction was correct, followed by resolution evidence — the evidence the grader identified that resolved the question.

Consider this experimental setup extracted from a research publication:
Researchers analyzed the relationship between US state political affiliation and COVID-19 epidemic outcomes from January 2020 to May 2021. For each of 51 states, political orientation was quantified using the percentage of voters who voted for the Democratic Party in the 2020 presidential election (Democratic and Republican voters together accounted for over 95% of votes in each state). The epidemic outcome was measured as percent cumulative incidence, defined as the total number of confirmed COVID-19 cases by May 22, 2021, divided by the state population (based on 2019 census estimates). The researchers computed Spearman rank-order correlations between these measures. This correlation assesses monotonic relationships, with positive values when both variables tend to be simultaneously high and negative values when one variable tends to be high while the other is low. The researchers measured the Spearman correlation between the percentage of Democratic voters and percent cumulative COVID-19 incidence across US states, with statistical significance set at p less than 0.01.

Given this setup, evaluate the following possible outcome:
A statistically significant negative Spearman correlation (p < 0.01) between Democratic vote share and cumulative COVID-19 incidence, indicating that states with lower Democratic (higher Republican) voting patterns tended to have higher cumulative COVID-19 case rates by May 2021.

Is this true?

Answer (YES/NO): NO